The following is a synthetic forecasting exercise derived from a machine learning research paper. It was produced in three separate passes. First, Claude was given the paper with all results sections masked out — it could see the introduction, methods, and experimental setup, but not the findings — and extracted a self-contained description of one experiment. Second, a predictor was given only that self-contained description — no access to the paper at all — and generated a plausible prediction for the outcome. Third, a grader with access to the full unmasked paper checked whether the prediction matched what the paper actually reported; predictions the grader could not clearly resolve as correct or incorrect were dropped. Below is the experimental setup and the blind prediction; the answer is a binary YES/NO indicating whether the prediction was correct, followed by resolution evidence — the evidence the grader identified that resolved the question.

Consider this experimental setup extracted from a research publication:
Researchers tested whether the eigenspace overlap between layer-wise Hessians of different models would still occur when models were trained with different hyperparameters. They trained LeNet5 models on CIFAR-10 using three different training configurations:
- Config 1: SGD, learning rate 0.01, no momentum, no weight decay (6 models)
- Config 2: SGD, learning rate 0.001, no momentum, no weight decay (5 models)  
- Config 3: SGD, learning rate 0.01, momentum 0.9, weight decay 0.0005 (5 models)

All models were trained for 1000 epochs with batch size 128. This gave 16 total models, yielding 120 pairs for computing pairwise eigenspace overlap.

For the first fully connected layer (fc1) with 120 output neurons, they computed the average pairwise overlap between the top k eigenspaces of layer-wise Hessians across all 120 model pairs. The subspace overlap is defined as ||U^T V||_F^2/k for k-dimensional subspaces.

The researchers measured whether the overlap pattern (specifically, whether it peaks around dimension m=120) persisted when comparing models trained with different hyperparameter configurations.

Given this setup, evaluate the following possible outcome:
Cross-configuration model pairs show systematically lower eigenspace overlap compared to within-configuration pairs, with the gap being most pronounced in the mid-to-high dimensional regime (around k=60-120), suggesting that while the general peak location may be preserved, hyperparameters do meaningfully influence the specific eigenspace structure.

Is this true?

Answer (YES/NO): NO